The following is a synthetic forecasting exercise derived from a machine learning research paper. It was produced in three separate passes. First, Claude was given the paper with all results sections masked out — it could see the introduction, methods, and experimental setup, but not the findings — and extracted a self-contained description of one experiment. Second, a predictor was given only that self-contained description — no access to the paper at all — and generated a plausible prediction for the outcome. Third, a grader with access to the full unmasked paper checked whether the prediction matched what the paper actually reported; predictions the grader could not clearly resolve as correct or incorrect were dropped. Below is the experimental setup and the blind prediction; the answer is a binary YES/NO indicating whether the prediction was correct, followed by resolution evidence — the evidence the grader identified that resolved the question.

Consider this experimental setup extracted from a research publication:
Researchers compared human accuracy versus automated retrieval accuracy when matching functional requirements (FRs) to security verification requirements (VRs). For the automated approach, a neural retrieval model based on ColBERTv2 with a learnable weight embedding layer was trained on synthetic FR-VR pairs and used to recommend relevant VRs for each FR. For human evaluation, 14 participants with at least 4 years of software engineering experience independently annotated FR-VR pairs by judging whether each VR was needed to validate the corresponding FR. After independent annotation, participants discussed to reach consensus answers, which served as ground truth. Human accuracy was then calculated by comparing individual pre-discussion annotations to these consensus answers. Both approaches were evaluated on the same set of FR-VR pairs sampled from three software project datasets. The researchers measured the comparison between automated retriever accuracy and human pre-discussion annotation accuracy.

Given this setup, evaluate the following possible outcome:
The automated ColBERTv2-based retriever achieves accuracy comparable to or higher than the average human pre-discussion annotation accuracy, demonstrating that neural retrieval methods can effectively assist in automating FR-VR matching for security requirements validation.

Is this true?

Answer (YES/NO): YES